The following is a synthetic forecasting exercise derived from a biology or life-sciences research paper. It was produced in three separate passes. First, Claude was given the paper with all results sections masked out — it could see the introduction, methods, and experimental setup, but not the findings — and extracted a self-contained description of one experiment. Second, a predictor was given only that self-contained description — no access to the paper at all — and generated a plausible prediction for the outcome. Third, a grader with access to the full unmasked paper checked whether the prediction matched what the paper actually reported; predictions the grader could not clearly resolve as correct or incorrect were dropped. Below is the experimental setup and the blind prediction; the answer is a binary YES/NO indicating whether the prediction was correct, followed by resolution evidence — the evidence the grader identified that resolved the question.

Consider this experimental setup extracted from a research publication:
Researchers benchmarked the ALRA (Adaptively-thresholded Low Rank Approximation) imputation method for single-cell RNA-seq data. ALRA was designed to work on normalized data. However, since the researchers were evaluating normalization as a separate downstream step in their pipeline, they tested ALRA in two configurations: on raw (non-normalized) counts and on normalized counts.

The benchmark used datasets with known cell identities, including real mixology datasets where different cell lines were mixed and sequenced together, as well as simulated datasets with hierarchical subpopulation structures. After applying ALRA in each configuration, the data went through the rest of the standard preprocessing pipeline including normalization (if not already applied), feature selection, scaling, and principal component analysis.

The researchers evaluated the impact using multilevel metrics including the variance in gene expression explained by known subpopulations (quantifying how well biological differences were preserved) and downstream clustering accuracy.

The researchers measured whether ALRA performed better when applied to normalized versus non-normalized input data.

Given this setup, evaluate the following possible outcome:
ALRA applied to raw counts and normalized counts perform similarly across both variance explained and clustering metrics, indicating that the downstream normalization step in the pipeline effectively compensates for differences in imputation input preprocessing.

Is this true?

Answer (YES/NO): NO